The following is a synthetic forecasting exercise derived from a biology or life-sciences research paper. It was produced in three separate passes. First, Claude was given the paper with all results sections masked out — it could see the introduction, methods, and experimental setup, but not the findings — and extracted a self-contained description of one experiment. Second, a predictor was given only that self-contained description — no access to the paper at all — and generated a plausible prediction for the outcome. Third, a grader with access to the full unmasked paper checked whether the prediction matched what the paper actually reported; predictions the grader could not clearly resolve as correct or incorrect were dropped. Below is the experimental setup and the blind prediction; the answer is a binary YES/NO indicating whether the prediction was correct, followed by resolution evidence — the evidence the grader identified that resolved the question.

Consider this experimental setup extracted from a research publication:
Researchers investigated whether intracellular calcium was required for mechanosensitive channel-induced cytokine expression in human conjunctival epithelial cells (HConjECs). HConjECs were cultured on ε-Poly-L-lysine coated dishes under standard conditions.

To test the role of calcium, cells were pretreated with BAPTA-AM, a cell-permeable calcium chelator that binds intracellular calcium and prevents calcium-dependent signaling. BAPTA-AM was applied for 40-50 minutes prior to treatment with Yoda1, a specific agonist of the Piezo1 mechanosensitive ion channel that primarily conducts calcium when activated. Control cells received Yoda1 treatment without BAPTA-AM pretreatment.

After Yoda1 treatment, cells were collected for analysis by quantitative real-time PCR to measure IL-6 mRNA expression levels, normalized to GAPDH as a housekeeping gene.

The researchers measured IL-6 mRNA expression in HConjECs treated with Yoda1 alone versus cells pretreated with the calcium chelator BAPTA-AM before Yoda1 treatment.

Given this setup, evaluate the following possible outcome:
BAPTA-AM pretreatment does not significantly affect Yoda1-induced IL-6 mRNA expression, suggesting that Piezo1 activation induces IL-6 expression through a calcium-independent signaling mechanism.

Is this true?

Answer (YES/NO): NO